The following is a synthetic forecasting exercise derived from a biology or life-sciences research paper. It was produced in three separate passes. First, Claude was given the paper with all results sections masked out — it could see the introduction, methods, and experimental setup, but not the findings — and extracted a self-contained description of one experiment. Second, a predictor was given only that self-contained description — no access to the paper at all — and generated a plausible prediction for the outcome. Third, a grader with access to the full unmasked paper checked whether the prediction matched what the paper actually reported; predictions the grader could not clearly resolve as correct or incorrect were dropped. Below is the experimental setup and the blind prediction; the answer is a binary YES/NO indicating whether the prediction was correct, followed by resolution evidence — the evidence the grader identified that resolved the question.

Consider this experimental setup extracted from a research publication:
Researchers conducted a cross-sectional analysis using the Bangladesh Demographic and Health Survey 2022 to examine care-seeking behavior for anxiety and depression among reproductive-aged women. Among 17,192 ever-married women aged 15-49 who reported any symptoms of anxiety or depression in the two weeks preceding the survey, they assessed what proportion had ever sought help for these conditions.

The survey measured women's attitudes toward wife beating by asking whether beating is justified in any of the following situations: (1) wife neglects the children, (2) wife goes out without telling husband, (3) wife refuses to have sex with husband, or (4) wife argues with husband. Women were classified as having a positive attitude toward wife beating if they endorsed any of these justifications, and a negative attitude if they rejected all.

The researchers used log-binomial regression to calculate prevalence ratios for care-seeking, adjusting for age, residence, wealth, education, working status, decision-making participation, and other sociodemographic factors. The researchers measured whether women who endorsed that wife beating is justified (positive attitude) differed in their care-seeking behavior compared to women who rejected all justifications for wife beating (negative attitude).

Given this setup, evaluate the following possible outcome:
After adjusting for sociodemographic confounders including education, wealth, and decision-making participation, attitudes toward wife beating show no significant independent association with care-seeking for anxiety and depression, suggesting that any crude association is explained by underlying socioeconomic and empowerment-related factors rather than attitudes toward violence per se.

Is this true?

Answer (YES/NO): NO